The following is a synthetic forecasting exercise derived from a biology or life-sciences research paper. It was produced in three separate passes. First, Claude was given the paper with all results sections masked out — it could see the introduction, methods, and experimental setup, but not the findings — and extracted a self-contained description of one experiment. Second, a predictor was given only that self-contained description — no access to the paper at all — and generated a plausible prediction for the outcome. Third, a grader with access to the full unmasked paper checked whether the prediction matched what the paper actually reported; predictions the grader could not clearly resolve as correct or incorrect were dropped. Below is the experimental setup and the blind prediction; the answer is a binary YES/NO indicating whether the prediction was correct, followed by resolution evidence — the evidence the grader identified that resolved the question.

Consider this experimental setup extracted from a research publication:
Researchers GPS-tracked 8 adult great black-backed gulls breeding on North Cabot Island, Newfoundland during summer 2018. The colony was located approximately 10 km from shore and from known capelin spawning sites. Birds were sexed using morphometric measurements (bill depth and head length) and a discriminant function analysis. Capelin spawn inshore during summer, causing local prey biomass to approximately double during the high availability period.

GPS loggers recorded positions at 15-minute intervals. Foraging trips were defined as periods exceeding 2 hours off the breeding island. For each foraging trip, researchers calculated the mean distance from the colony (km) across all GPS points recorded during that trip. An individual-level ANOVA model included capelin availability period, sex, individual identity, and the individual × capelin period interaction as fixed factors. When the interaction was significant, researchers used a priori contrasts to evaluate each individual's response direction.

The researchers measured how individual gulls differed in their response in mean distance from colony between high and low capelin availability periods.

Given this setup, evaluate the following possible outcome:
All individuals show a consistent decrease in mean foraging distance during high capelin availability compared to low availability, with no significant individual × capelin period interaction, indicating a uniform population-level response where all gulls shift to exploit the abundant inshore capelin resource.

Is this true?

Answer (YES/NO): NO